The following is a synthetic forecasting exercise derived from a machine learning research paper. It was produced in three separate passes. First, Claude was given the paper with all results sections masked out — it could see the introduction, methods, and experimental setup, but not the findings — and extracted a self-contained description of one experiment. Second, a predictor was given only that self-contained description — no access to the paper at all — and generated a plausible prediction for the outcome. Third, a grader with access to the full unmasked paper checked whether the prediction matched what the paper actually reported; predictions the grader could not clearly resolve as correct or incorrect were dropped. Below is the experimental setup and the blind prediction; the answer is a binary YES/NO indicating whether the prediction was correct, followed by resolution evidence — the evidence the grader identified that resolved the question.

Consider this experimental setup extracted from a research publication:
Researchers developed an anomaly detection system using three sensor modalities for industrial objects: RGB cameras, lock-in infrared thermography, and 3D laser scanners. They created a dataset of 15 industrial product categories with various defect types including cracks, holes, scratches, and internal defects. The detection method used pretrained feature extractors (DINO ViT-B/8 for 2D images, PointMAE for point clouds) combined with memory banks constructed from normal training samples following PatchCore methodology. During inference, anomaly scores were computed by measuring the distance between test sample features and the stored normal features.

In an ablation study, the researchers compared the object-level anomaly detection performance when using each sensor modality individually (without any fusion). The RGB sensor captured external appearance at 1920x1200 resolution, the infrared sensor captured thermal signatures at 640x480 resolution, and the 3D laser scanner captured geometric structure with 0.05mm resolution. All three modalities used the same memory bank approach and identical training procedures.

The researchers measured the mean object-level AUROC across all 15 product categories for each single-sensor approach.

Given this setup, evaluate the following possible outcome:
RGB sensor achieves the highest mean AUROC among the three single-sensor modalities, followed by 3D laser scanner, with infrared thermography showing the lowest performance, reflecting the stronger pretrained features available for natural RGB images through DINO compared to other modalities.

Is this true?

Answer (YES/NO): NO